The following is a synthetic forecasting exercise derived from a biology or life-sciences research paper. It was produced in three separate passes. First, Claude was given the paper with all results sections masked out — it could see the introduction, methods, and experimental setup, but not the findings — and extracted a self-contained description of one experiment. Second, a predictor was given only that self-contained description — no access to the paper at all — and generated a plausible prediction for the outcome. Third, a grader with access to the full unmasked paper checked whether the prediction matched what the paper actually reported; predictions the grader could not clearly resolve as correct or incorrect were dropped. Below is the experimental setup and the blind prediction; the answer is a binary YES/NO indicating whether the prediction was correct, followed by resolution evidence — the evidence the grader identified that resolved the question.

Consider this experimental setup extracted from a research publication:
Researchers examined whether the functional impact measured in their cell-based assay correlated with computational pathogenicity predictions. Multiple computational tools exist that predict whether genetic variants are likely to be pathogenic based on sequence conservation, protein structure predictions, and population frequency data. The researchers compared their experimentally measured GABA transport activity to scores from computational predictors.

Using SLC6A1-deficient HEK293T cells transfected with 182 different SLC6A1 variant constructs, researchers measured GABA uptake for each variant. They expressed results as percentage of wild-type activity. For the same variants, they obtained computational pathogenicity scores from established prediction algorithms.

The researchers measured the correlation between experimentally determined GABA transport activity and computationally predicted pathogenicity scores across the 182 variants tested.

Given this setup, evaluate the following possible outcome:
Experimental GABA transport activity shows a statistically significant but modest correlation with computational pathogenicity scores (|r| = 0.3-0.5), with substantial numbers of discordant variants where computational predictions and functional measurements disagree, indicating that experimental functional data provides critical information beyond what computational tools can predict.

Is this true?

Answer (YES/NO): NO